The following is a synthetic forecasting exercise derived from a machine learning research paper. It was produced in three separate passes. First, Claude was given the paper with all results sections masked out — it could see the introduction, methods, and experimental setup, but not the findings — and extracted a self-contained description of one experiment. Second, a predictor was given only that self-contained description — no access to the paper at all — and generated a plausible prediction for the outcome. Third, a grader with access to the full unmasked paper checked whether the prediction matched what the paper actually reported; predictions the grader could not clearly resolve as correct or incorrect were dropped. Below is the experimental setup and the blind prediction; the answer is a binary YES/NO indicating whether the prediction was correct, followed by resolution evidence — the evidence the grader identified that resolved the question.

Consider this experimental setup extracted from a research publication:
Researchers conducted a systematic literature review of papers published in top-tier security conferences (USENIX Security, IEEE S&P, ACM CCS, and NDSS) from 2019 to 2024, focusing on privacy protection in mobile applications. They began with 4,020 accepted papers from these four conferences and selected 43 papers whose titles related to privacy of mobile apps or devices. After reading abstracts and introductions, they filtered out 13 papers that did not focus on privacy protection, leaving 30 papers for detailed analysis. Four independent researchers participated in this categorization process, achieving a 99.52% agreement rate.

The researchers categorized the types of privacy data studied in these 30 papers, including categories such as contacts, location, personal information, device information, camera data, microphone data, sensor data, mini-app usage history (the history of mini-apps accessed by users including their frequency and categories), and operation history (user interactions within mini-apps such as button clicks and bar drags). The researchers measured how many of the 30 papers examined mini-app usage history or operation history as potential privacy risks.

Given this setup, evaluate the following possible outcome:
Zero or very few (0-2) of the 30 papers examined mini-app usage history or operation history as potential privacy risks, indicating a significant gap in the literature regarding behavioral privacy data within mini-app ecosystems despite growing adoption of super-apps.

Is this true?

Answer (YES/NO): YES